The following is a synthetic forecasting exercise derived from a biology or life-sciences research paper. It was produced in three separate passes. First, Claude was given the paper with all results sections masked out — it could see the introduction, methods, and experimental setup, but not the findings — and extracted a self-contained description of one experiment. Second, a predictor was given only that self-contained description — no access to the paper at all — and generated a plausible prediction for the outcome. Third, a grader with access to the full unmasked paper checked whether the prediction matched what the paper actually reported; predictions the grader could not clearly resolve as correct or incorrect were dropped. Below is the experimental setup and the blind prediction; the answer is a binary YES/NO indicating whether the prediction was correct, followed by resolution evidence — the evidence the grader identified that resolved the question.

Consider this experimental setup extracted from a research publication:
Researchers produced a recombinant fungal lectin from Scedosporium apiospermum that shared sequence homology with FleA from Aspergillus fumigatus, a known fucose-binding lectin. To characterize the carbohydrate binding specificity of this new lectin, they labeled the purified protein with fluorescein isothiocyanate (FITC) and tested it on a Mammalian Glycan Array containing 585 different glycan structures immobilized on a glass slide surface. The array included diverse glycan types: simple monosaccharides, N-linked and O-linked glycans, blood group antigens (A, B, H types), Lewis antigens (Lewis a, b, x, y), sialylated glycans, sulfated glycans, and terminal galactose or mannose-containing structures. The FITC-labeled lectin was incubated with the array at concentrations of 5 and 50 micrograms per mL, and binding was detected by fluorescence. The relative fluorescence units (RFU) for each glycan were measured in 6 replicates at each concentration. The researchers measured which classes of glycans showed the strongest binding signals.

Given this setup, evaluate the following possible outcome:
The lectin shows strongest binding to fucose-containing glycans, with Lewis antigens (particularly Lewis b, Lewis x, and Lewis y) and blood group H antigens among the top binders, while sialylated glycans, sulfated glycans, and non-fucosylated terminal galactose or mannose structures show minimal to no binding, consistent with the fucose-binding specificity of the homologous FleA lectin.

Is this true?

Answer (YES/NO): YES